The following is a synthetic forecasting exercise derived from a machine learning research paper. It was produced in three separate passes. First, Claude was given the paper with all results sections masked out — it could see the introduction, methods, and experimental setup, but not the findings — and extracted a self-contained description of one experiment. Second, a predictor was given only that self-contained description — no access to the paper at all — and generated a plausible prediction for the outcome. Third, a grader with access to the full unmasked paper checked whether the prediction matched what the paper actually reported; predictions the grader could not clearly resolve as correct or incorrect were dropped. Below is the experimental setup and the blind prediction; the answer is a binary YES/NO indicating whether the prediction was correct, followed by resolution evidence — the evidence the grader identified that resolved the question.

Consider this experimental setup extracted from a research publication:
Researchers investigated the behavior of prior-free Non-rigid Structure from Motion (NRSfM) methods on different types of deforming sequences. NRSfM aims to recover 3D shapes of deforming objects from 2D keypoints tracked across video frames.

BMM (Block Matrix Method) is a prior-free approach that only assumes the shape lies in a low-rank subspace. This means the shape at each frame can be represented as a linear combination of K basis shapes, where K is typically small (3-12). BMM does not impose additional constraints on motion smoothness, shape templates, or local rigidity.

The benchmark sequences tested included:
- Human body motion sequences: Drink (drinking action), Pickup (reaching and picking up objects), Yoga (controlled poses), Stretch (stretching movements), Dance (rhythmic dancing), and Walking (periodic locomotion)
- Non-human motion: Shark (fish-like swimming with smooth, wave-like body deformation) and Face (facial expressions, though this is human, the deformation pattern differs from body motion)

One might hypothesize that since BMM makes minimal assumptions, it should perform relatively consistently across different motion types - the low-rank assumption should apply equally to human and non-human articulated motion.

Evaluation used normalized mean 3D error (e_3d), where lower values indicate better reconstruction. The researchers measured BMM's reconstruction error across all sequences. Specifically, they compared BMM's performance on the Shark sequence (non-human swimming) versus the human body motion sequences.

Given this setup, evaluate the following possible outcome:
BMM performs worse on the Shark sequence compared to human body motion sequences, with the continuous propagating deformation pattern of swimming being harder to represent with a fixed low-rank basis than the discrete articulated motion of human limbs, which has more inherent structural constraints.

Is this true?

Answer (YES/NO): YES